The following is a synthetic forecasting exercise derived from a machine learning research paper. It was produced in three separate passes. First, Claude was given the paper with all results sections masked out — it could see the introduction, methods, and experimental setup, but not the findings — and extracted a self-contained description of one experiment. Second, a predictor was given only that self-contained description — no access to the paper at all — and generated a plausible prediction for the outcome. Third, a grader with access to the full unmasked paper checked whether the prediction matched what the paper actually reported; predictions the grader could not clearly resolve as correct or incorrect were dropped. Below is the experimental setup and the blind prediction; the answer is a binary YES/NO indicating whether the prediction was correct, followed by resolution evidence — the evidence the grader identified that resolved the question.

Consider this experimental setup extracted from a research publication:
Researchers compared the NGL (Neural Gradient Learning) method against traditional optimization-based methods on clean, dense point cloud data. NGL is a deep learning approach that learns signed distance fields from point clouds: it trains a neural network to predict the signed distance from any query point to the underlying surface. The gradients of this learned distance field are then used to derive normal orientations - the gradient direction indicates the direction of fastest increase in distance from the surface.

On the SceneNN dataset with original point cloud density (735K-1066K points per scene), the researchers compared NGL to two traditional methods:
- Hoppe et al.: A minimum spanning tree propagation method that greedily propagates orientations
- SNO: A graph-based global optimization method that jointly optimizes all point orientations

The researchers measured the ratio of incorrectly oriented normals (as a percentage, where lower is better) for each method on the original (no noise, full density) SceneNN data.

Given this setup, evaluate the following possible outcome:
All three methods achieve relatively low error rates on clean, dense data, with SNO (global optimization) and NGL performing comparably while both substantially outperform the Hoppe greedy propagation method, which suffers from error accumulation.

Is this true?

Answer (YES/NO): NO